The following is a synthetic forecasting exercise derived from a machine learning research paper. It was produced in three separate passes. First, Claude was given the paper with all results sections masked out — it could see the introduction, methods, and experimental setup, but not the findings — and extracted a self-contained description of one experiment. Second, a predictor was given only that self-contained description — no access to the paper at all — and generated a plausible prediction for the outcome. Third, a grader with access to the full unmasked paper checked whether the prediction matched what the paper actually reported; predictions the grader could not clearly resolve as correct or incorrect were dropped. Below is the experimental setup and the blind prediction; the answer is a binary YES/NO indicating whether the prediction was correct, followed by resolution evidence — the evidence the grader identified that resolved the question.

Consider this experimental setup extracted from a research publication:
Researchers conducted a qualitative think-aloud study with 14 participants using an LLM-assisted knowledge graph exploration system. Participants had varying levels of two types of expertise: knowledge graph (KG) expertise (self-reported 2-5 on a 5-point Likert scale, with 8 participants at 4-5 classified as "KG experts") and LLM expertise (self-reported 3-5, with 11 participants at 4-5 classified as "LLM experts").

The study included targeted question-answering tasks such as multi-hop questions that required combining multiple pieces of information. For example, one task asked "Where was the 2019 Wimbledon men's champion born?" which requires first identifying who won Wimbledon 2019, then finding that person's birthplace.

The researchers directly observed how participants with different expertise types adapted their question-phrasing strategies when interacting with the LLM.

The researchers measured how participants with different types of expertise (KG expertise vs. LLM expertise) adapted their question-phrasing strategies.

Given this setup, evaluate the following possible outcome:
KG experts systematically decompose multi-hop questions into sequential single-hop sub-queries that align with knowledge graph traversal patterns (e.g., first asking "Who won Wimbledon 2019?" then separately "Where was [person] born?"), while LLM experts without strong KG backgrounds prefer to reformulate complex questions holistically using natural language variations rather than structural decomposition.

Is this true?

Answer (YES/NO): YES